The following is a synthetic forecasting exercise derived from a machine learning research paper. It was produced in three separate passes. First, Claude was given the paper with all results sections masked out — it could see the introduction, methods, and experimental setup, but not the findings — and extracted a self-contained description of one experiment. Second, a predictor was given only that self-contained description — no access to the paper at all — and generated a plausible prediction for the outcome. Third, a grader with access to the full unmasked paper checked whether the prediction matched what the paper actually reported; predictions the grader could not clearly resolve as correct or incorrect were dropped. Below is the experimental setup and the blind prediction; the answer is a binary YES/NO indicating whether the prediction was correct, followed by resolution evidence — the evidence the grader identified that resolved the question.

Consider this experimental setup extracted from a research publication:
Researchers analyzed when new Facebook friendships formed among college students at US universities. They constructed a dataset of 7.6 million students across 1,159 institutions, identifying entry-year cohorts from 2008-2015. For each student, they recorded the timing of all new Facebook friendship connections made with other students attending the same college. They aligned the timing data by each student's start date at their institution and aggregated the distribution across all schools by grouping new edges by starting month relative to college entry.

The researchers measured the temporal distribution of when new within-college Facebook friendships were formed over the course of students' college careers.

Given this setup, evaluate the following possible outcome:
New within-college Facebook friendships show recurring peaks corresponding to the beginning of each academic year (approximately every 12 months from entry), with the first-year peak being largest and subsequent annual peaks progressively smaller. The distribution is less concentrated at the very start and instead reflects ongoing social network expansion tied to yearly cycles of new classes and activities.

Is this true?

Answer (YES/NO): NO